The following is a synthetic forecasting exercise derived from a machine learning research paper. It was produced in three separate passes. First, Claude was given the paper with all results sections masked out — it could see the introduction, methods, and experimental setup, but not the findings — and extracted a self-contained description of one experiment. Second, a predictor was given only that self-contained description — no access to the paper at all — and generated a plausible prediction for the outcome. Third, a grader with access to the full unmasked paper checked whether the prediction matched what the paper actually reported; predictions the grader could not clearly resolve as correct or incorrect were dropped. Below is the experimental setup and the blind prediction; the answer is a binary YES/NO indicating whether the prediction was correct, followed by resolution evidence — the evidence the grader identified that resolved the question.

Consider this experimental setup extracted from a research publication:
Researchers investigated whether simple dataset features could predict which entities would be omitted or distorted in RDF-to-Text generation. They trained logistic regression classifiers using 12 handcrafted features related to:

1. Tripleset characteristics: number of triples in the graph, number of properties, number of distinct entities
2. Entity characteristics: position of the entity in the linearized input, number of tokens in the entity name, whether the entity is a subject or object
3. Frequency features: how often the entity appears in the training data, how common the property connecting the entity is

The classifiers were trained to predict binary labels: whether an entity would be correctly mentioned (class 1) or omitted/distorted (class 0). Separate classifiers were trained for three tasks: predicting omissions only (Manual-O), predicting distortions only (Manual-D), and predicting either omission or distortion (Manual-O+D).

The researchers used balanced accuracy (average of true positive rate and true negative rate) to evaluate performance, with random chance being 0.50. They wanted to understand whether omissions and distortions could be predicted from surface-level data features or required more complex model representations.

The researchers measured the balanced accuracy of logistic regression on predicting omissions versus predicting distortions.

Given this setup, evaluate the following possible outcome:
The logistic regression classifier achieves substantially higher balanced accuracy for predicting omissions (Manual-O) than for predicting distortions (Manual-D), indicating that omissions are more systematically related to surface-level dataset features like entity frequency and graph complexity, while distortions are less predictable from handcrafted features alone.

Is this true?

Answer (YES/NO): NO